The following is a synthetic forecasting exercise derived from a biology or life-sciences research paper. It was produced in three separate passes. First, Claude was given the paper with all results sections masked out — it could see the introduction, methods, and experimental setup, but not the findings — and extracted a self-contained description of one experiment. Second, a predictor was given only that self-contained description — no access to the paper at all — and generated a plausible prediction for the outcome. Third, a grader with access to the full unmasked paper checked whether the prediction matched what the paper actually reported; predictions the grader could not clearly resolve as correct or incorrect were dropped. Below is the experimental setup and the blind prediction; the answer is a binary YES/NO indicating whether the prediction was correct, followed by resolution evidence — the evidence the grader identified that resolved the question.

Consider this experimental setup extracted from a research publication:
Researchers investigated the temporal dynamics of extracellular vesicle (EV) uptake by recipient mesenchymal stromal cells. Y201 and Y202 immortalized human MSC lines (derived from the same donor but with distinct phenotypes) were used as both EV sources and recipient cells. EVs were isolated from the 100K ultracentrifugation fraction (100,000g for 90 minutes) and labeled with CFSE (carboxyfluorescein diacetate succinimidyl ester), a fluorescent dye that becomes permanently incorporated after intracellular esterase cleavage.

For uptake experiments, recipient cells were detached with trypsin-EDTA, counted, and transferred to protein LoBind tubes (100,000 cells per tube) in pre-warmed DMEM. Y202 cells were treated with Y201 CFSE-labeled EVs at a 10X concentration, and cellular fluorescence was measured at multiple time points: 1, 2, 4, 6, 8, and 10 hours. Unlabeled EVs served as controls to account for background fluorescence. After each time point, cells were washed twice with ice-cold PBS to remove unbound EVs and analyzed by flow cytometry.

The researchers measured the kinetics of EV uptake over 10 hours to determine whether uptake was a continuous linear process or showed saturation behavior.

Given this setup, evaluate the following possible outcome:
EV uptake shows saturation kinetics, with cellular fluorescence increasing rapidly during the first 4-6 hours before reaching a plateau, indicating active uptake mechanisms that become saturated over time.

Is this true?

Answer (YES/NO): YES